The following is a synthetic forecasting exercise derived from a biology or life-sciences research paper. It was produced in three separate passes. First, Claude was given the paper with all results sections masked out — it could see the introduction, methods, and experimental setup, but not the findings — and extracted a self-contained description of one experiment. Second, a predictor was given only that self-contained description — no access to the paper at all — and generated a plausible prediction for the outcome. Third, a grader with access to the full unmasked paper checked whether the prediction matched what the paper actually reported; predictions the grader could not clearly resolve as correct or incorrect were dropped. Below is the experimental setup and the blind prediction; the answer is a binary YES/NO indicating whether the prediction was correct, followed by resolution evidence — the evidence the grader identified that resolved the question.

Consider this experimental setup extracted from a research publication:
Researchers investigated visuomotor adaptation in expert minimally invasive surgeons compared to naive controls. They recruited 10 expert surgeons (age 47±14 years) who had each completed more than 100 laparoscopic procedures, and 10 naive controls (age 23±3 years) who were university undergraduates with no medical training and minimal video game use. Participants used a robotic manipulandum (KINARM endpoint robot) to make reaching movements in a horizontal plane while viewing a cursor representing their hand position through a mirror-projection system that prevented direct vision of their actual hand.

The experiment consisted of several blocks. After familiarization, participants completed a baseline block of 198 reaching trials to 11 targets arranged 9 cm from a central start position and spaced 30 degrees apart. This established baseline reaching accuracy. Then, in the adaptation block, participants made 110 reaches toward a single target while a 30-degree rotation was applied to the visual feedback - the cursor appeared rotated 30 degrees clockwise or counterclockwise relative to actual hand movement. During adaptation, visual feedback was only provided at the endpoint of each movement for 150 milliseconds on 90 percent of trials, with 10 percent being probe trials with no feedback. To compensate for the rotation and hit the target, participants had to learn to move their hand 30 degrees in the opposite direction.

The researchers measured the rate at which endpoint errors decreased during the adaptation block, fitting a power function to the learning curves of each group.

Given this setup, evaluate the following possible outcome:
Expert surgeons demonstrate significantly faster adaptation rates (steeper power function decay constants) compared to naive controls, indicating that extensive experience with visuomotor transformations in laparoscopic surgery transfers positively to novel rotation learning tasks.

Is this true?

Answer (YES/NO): YES